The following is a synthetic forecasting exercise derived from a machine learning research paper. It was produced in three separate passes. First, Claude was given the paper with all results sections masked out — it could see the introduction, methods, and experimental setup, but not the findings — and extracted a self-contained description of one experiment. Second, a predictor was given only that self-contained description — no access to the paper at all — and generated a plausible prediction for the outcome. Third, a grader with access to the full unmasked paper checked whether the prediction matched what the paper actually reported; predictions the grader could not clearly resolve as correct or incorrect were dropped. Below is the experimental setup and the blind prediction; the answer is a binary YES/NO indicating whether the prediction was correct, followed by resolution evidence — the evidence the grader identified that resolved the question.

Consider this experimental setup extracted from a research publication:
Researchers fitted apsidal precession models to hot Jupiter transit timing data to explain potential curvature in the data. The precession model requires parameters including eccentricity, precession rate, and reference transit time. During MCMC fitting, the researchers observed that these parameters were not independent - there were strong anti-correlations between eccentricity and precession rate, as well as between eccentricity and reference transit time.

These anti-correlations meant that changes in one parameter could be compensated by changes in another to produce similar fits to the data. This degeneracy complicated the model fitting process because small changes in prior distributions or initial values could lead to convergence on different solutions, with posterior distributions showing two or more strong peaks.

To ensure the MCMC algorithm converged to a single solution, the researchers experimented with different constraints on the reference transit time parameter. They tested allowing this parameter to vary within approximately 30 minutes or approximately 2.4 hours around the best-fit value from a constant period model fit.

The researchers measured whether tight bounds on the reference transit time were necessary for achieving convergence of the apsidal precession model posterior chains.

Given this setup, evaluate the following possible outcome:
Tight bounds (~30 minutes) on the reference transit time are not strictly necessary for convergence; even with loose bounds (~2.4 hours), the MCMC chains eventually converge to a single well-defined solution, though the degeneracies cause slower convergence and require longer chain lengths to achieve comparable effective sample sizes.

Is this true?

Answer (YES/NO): NO